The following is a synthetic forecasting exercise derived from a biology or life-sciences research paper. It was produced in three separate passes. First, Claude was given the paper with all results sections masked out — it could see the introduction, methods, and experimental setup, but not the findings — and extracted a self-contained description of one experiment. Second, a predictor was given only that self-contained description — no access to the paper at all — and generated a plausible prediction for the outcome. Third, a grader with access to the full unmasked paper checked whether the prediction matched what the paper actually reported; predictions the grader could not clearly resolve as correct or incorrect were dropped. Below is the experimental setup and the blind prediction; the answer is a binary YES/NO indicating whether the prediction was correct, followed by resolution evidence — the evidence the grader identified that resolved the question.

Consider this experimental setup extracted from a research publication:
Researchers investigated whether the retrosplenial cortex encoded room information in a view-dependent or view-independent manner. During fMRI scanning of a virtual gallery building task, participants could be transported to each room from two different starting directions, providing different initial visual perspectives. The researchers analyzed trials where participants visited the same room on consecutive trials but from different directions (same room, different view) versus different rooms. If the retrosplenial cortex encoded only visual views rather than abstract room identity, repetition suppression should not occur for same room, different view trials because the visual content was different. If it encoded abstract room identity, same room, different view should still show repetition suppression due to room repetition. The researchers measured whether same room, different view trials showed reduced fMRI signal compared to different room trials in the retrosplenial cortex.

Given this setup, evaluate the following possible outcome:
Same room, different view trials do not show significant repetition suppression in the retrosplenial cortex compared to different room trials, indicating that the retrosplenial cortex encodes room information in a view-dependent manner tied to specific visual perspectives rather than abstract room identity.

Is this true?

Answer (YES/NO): NO